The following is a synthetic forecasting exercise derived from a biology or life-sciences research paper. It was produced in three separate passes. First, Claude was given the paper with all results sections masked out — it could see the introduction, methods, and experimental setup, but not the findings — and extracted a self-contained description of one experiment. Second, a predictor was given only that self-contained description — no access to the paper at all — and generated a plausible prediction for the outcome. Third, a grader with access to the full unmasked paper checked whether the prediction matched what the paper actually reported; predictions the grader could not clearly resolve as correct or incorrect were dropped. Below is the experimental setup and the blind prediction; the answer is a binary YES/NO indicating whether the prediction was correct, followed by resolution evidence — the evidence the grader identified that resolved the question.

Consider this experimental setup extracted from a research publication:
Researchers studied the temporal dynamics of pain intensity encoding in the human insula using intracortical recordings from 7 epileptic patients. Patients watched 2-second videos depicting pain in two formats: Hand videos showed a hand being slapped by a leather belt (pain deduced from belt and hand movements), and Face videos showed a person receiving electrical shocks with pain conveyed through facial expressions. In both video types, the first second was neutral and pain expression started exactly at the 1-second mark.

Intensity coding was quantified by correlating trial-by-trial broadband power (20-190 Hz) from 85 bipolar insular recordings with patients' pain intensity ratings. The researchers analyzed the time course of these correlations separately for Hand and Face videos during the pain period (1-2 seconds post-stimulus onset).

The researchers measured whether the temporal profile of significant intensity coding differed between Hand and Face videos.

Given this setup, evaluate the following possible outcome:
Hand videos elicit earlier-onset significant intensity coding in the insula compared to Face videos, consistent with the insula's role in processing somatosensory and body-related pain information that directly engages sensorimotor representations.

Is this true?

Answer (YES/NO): YES